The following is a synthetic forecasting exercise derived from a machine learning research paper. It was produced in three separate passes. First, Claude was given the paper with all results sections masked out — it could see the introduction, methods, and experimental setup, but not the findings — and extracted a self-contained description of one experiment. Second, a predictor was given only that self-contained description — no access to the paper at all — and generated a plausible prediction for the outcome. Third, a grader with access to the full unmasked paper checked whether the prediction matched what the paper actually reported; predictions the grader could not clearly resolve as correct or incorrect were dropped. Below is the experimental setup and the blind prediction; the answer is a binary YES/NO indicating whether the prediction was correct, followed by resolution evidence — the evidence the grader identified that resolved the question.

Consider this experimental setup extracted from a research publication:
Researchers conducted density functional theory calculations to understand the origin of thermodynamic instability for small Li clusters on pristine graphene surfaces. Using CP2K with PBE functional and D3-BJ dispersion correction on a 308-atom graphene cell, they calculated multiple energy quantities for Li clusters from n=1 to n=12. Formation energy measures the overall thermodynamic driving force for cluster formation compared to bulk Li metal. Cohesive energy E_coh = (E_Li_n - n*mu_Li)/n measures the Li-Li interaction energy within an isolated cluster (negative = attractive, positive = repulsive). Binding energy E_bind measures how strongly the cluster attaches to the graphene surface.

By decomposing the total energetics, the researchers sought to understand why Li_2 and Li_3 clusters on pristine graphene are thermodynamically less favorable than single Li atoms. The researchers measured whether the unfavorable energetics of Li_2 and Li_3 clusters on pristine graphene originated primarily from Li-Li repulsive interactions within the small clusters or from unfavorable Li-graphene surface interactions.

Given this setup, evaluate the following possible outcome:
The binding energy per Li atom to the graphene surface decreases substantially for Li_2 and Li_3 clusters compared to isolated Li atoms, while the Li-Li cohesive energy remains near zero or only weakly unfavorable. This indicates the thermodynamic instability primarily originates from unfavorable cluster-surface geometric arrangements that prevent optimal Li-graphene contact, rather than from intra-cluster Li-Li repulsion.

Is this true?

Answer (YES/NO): NO